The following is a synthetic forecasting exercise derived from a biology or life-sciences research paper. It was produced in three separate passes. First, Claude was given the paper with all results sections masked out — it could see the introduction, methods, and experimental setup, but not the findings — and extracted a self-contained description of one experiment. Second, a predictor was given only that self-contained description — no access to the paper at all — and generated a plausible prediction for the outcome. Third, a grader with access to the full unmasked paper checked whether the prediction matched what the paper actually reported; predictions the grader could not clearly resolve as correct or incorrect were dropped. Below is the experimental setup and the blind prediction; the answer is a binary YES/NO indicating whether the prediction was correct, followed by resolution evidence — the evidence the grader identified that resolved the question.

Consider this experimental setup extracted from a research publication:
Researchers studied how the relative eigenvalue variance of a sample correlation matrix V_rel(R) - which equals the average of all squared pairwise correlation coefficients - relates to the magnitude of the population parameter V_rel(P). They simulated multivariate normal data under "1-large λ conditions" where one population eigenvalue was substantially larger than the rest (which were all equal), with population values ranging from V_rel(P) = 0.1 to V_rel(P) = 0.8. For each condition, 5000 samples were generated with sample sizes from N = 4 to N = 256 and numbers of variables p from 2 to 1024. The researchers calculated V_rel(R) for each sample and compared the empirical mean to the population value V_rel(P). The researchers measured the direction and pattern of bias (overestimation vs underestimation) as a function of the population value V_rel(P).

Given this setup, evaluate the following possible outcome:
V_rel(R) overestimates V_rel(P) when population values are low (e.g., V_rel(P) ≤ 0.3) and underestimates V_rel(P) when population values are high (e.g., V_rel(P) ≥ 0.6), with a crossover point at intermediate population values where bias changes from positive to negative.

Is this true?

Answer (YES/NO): NO